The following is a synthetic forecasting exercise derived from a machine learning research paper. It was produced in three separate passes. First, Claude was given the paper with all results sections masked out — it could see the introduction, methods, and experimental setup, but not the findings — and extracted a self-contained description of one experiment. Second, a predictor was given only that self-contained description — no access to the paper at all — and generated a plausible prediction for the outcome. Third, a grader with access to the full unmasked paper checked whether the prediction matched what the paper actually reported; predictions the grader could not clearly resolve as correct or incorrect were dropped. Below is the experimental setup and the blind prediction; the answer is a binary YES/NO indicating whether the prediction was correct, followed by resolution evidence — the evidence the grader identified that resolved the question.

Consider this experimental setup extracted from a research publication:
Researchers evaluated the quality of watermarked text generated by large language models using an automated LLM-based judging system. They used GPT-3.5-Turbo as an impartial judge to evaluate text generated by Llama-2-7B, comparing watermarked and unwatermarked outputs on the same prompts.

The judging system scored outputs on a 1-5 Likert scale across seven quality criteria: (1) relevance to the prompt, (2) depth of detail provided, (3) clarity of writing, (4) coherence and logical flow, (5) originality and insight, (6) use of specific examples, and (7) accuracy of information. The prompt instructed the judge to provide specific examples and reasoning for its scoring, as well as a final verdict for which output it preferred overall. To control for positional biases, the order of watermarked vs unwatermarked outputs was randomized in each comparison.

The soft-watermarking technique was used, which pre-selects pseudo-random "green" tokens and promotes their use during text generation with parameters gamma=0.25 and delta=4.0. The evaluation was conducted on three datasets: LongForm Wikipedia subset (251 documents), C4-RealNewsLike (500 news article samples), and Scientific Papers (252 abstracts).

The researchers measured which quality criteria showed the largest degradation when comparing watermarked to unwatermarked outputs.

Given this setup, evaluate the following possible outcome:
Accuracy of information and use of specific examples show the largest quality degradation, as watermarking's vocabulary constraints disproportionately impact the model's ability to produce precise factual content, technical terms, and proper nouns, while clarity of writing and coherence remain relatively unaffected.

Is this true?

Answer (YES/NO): NO